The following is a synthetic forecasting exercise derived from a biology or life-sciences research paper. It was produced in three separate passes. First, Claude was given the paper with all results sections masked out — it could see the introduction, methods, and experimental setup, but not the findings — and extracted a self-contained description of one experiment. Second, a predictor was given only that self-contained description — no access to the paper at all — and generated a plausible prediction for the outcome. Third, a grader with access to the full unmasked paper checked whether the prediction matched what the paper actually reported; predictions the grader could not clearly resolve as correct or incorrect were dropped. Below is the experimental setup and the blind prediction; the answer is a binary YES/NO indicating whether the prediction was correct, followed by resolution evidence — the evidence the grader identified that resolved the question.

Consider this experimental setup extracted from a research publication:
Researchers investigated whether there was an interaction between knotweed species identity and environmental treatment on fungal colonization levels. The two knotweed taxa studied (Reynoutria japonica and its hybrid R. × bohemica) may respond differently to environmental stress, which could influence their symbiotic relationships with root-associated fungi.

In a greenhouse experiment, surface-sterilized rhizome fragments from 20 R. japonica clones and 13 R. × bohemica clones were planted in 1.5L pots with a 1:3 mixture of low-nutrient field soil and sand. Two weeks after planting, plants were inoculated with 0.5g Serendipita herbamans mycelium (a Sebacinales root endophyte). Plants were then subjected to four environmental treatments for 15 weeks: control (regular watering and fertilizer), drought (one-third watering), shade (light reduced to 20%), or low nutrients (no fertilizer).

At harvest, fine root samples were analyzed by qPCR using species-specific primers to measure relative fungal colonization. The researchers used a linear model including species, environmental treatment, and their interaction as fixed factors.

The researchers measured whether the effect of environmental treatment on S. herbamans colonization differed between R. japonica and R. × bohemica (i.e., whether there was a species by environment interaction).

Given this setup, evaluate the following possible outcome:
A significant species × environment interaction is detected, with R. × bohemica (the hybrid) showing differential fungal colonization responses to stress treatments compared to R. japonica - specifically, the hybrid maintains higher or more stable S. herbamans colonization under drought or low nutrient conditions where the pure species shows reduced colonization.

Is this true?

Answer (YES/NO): NO